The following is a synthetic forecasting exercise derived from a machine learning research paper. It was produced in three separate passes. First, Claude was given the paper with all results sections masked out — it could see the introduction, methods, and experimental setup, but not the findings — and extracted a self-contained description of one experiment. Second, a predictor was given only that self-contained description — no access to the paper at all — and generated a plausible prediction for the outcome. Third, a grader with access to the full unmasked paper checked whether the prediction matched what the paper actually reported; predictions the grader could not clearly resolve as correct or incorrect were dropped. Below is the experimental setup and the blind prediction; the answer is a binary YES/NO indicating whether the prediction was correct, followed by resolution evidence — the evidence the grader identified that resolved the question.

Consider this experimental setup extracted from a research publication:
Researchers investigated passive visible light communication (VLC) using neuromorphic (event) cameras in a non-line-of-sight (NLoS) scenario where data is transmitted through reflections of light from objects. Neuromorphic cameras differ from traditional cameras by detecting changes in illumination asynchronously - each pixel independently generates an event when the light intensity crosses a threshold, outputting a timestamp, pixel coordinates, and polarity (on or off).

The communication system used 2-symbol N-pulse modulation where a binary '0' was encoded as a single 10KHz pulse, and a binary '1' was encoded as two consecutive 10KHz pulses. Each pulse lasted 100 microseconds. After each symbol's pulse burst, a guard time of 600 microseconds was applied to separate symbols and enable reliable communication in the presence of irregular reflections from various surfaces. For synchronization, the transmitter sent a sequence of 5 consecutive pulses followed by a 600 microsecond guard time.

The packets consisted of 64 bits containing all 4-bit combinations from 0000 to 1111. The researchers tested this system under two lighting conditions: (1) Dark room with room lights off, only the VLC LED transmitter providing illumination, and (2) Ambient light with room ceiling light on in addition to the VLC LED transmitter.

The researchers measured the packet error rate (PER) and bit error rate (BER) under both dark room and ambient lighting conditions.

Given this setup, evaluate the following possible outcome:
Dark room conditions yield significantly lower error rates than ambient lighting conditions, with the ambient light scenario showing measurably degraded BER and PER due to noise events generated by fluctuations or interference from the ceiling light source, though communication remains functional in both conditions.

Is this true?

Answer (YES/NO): YES